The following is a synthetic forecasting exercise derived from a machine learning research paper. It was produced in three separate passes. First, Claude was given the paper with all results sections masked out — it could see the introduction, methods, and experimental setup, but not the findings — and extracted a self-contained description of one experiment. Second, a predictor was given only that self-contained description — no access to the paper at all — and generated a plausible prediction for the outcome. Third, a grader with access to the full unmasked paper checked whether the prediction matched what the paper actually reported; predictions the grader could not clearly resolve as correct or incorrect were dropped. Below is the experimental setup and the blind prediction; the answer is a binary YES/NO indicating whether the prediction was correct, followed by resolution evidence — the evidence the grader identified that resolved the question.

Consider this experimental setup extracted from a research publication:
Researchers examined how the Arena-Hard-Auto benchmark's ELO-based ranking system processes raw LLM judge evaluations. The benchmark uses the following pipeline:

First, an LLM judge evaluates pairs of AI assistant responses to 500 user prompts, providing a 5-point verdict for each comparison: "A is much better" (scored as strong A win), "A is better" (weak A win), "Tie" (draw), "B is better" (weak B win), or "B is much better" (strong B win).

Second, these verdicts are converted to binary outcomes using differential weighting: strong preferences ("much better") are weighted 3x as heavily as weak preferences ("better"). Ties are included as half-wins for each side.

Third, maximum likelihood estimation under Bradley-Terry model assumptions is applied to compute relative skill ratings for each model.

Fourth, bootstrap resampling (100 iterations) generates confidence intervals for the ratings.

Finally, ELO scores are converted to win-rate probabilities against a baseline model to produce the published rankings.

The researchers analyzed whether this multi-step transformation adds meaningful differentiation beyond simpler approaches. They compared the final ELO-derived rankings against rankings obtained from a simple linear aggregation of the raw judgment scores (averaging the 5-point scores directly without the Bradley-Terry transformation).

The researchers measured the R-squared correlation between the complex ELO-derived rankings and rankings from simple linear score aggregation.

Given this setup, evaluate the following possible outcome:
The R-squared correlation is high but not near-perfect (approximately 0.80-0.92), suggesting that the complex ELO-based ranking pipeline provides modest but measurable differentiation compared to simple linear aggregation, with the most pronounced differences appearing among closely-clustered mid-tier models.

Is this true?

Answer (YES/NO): NO